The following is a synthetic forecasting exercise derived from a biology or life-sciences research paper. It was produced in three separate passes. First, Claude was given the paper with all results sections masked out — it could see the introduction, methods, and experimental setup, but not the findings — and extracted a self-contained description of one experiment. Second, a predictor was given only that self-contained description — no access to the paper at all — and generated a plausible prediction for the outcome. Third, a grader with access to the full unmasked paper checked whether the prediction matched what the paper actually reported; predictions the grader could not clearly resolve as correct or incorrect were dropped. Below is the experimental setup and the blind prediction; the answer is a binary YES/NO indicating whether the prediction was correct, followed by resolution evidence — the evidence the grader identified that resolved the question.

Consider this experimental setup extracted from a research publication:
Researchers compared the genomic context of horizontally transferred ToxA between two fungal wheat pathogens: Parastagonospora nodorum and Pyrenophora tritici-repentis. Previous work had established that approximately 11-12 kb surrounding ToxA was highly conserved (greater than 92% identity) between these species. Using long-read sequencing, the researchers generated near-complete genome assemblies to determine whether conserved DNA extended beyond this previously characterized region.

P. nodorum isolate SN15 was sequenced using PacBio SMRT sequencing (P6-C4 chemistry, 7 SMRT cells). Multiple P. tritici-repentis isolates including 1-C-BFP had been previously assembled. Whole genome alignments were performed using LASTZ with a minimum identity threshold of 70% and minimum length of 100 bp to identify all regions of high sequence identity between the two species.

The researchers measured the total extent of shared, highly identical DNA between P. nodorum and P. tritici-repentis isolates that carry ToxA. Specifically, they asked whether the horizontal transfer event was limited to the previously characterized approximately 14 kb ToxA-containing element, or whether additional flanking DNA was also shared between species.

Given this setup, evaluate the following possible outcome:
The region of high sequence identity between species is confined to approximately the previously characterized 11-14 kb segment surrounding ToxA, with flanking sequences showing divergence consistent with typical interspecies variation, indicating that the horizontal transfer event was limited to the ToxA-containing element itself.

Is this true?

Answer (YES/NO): NO